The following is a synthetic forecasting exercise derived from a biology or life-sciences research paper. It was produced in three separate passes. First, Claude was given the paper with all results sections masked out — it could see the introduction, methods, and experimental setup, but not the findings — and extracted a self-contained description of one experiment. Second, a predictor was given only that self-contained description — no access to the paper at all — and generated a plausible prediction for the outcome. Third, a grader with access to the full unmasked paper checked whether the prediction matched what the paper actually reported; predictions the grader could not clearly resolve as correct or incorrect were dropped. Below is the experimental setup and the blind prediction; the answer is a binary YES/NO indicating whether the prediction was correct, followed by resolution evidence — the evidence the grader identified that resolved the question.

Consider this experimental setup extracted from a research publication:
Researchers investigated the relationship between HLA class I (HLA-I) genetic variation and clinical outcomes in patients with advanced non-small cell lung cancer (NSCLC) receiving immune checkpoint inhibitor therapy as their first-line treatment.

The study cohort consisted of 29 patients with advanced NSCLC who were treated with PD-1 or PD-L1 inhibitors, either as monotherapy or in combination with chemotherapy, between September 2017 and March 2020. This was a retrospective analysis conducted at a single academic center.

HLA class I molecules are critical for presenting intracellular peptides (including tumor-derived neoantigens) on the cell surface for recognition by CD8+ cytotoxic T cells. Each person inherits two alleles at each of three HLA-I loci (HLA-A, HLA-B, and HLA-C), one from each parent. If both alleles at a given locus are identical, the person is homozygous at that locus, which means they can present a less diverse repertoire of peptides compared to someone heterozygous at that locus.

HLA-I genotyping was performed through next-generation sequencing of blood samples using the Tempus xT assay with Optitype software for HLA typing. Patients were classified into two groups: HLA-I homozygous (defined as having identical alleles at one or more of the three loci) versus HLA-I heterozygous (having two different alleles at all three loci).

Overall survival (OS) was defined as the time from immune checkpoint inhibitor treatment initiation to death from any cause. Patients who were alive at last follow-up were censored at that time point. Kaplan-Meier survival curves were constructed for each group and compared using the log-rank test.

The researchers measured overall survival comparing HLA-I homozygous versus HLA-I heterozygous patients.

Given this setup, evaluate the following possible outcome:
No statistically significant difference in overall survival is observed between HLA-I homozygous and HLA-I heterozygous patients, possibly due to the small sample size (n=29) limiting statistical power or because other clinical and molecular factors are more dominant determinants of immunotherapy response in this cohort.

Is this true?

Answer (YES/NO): YES